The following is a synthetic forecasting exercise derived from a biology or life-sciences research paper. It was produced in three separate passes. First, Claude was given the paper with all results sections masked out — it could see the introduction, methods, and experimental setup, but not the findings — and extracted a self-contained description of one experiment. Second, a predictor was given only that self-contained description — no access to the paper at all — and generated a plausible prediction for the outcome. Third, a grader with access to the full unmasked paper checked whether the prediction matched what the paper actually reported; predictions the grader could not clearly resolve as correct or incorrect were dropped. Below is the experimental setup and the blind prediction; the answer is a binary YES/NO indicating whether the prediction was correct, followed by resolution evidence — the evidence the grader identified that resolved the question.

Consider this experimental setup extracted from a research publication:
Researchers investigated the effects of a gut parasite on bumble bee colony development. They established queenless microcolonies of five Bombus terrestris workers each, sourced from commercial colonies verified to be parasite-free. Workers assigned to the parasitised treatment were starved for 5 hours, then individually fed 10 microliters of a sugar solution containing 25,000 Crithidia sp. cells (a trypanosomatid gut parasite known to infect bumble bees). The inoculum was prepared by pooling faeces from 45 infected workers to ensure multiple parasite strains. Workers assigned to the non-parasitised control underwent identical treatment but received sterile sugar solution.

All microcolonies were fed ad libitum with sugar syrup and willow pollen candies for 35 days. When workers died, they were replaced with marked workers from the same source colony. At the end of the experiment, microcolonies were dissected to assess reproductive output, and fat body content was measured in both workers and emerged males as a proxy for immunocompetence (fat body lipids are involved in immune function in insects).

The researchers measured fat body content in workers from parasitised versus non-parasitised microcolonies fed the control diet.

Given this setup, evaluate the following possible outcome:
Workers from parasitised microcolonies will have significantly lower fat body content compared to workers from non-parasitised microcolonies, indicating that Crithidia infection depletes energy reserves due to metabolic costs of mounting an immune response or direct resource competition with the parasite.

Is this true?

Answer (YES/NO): NO